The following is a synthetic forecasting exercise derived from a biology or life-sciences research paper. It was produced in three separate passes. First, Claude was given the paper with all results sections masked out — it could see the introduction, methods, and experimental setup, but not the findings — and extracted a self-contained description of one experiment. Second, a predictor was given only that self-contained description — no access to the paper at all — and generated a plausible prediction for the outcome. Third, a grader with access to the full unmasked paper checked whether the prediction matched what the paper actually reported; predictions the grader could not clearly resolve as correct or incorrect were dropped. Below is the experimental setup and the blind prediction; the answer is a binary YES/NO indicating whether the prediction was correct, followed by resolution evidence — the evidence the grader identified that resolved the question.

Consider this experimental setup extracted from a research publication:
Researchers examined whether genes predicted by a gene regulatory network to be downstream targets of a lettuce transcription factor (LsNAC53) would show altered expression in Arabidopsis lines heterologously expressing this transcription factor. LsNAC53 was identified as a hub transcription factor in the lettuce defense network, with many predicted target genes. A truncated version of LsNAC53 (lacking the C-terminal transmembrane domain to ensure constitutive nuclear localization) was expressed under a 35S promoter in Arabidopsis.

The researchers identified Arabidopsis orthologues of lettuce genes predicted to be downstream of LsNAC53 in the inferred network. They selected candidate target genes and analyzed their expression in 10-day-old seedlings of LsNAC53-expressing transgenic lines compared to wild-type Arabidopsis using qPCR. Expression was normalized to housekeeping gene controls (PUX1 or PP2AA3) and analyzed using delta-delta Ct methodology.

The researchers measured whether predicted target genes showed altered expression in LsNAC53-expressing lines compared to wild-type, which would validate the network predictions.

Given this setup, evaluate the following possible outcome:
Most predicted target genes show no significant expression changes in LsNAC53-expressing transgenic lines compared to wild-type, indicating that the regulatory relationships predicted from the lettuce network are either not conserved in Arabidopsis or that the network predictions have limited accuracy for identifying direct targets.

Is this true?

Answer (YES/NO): NO